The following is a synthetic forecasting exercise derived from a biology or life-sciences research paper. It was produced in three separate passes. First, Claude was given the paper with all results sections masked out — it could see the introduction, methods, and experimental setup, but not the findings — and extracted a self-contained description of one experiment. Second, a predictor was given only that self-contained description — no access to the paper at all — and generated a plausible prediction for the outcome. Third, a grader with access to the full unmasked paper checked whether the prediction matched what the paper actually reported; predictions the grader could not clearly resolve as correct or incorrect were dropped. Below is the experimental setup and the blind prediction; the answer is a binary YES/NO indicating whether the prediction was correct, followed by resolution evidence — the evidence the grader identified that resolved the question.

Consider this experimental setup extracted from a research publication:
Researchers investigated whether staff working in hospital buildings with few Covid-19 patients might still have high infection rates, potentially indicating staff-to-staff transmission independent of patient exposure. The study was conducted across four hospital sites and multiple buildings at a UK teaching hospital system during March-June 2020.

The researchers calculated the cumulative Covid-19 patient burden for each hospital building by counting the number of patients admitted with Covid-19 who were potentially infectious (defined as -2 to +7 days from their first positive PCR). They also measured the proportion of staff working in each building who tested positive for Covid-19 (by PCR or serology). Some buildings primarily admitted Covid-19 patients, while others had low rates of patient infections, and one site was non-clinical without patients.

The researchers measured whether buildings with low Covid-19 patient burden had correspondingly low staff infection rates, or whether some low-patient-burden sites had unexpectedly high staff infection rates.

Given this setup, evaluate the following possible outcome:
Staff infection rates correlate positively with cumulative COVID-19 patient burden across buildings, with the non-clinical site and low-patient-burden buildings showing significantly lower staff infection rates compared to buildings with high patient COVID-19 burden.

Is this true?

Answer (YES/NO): NO